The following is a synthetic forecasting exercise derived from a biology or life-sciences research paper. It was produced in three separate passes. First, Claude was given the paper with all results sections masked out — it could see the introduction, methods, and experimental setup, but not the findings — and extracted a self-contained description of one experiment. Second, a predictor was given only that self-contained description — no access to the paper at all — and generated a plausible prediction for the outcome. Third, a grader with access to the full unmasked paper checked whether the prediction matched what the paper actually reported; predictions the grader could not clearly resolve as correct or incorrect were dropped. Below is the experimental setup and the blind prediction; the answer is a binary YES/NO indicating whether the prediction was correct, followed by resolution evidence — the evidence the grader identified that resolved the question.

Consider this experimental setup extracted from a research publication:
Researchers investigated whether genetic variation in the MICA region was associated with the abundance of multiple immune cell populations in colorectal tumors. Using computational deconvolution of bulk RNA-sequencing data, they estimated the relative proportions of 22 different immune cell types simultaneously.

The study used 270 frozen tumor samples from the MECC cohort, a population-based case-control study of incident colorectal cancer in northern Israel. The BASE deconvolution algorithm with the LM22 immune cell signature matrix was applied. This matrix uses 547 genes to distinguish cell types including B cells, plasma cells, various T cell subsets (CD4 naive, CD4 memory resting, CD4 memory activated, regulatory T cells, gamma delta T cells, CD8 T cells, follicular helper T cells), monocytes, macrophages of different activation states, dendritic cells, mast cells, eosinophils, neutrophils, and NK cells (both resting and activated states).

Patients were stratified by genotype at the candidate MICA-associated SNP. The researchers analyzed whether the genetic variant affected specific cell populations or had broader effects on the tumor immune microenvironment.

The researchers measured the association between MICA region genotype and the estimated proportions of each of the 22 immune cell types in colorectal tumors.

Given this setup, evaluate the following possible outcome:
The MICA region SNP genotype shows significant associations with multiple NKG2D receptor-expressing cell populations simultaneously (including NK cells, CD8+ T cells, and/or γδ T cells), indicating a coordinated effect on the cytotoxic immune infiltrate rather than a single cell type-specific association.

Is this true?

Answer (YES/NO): NO